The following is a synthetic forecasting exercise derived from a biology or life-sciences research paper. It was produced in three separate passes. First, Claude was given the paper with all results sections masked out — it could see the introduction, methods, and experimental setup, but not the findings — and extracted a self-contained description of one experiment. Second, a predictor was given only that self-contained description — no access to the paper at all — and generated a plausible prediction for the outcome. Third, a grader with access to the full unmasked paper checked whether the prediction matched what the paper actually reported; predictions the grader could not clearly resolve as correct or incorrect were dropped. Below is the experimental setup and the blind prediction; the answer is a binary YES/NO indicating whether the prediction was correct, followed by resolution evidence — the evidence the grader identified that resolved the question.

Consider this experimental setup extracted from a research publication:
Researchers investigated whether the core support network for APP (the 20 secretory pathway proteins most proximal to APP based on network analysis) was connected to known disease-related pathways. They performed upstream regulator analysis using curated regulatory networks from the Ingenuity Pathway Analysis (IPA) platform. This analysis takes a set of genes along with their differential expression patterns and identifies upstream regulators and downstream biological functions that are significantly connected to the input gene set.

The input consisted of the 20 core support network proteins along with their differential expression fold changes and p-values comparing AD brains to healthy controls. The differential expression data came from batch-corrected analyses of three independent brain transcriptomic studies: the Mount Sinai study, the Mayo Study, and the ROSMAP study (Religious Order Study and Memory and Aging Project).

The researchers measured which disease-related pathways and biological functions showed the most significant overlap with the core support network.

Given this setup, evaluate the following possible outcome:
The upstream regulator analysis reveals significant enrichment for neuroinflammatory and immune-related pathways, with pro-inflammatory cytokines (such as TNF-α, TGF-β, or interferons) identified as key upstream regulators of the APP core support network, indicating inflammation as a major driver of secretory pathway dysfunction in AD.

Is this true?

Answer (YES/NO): NO